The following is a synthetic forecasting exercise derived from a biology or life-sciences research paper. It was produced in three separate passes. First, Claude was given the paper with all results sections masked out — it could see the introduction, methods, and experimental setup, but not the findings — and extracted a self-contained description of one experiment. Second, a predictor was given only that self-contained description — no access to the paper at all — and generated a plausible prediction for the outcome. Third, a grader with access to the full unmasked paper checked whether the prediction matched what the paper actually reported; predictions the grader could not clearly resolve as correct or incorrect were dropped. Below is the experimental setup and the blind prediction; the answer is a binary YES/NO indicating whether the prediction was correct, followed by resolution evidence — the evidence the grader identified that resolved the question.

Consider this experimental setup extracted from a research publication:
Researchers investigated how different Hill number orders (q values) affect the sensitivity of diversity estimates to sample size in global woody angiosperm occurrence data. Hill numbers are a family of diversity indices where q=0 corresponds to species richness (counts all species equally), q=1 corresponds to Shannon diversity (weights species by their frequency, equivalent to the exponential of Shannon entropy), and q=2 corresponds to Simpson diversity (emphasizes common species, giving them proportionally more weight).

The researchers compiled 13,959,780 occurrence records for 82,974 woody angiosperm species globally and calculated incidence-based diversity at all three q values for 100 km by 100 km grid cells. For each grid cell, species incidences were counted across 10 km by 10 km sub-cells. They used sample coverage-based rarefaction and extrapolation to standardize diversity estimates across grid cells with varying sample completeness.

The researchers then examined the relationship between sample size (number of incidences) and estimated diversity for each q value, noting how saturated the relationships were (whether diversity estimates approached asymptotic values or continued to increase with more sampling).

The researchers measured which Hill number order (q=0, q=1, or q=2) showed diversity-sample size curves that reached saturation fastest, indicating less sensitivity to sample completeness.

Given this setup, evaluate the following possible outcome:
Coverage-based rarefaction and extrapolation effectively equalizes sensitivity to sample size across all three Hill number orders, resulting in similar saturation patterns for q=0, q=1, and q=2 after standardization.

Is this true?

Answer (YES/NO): NO